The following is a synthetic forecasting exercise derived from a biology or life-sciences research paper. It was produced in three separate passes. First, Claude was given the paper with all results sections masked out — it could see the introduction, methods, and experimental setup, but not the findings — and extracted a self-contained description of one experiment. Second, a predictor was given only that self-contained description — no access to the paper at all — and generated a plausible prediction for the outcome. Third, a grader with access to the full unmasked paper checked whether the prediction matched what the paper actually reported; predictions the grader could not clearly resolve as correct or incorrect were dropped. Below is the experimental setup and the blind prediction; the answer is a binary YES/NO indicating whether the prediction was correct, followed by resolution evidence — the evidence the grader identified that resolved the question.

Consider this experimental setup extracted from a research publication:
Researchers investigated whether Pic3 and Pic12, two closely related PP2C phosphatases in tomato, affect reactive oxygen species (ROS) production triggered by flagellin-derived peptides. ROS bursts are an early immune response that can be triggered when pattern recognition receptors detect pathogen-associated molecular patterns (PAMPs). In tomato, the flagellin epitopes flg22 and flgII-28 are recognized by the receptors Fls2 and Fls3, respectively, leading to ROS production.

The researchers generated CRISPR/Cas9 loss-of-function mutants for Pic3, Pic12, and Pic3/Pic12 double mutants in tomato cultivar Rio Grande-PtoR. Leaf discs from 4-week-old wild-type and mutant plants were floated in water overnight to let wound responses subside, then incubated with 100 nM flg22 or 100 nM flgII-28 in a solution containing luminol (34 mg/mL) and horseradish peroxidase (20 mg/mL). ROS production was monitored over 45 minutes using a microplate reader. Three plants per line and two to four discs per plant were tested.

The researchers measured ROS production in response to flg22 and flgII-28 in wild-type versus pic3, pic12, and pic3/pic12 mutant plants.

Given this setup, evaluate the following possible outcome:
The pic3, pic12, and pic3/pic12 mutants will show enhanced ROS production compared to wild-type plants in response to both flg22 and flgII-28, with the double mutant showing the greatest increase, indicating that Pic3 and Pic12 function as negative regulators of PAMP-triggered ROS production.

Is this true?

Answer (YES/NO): NO